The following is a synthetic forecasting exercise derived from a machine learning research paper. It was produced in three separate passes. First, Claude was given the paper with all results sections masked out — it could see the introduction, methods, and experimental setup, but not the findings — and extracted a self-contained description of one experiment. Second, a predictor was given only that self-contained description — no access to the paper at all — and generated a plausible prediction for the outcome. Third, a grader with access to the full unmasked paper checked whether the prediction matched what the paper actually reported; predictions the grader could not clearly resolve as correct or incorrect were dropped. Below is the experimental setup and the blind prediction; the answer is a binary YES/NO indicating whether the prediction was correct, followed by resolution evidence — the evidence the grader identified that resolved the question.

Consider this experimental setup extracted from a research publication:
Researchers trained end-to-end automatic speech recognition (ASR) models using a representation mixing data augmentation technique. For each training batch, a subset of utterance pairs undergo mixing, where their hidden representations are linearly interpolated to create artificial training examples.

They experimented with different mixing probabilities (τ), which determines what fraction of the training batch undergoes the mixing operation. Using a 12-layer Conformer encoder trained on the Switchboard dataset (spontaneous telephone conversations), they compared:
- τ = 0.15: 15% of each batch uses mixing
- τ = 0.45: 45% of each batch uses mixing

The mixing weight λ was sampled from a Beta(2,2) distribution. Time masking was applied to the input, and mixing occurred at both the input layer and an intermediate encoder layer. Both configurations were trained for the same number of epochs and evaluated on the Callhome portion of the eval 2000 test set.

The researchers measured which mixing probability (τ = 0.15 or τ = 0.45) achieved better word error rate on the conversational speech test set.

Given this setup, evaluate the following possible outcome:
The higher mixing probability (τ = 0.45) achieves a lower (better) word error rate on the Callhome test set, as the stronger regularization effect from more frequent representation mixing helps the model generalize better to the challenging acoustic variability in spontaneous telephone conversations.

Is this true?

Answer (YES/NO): YES